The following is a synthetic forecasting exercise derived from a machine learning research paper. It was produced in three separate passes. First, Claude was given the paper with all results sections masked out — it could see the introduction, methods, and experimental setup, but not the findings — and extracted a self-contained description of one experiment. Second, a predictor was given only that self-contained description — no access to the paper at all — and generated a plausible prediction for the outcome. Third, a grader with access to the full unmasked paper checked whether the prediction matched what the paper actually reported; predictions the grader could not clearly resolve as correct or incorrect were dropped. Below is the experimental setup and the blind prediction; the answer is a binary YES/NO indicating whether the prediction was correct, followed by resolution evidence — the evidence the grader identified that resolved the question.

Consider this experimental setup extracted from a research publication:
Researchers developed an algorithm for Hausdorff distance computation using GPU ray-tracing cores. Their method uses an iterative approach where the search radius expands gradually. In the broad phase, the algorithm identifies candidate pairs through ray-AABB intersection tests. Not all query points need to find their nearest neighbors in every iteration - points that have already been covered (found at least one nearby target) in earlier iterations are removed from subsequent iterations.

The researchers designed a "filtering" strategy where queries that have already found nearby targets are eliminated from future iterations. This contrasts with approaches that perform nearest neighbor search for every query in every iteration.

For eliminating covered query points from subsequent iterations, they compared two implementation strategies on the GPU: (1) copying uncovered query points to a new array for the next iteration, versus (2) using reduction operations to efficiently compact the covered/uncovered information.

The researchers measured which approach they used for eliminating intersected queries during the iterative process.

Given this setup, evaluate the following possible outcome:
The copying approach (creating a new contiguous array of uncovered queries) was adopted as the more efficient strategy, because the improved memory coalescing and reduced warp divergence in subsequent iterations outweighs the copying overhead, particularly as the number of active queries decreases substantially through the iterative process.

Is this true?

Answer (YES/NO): NO